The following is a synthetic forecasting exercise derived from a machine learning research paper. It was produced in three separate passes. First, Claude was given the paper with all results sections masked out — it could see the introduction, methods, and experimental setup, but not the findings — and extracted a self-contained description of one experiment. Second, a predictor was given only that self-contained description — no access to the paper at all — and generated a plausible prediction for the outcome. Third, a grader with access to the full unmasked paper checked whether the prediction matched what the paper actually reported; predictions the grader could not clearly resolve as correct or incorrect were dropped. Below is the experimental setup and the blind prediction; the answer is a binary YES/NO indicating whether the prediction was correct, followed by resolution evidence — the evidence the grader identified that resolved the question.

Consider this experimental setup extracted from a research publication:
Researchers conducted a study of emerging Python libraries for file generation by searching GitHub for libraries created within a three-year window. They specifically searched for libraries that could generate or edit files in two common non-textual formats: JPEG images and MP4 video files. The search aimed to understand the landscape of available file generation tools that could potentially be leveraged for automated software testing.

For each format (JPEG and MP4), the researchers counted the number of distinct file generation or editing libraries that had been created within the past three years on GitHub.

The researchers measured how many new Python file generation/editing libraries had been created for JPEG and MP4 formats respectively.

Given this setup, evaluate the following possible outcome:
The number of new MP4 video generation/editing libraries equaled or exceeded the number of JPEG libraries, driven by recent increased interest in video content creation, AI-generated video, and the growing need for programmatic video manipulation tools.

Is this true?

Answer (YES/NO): YES